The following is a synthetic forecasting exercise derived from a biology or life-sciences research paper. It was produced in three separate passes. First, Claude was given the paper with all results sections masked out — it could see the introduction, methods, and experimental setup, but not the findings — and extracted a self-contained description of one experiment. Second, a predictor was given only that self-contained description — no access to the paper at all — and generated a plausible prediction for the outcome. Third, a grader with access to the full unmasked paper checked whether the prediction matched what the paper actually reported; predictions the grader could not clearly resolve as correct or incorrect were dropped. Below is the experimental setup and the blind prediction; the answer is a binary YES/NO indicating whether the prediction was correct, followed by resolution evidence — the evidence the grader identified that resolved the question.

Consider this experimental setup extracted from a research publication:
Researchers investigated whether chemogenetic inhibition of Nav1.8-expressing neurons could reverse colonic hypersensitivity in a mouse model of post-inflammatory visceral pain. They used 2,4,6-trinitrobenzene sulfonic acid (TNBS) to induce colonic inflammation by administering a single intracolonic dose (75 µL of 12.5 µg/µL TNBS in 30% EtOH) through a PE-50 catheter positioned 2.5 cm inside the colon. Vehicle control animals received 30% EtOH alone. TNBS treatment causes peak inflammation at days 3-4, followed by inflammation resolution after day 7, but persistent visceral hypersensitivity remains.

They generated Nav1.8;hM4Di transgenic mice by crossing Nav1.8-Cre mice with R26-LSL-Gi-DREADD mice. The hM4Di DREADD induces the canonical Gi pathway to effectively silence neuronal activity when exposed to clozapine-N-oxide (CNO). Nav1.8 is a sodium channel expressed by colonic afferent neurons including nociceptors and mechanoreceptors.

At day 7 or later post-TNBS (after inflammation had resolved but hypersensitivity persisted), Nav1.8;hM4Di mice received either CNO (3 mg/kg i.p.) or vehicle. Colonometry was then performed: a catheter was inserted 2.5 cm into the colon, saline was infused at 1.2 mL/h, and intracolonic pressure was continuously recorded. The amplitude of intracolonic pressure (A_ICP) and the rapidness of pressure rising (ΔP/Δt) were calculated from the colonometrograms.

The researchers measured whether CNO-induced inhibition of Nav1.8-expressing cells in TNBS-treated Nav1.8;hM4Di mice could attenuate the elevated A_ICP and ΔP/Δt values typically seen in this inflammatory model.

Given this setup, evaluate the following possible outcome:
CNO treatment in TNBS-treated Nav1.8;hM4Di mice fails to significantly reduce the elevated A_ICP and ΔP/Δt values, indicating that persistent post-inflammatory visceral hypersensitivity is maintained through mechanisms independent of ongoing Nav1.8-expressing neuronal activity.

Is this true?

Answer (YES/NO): NO